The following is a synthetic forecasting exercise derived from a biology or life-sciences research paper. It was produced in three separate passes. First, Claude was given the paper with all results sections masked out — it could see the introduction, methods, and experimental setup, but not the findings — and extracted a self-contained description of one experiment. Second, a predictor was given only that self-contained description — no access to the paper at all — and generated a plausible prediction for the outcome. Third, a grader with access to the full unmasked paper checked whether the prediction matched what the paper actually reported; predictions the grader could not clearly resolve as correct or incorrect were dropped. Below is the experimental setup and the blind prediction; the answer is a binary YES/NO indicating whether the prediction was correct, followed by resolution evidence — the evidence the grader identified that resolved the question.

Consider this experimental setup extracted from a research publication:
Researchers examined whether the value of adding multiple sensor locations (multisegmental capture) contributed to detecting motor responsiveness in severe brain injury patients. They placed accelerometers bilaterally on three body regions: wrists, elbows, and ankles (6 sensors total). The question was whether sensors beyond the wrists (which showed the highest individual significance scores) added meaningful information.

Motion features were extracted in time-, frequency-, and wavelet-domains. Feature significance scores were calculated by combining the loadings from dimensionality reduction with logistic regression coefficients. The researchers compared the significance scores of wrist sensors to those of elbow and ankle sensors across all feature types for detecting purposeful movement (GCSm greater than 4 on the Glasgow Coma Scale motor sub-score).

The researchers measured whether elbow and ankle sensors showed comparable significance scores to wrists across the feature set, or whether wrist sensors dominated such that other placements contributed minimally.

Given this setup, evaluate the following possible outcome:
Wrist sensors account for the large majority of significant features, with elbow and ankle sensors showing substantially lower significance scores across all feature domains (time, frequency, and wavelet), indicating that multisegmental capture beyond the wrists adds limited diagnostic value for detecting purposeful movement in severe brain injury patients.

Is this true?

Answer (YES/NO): NO